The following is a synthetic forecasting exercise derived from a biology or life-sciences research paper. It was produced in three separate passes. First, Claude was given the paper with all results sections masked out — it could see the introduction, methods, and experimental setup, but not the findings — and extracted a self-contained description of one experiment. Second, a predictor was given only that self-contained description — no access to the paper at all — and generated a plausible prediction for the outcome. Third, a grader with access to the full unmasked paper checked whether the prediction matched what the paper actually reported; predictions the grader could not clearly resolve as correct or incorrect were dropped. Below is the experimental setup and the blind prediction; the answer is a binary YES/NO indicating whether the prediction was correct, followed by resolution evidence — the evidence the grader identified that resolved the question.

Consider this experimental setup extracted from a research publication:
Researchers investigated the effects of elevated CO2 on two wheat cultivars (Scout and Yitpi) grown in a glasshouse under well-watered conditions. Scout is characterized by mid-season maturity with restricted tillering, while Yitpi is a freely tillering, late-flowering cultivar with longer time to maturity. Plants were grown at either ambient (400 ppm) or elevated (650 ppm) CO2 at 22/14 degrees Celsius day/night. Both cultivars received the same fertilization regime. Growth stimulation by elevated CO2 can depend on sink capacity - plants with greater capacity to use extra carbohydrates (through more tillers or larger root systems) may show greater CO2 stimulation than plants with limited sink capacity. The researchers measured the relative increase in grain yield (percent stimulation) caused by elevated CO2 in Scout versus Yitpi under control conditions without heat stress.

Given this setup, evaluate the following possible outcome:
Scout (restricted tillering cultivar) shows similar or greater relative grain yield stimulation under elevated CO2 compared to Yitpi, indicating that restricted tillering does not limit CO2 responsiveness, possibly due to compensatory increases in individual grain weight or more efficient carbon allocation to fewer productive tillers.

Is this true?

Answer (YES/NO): YES